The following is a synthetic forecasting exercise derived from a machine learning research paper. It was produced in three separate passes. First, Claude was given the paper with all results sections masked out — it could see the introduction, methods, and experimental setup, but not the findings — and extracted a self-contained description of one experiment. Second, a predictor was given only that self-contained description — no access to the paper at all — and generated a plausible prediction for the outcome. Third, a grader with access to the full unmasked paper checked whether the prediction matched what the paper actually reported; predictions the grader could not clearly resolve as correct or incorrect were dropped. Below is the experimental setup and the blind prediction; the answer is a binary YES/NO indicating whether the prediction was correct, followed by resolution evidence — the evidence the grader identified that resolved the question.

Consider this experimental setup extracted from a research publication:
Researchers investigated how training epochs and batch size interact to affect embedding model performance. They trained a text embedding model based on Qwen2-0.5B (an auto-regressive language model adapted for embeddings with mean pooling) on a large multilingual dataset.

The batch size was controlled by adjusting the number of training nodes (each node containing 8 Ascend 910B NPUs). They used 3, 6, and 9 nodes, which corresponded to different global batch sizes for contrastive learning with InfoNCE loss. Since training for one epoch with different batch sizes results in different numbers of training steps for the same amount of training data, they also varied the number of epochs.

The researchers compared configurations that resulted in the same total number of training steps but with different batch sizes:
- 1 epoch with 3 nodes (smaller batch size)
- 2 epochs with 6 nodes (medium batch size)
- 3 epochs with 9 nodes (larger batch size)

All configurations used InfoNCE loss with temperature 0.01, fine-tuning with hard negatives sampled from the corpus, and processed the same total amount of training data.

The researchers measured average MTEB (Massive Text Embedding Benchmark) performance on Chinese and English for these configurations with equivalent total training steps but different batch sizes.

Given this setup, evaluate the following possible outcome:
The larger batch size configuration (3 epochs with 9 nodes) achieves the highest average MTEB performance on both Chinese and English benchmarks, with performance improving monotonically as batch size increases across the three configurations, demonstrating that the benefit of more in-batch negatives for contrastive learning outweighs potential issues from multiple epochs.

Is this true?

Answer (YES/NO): NO